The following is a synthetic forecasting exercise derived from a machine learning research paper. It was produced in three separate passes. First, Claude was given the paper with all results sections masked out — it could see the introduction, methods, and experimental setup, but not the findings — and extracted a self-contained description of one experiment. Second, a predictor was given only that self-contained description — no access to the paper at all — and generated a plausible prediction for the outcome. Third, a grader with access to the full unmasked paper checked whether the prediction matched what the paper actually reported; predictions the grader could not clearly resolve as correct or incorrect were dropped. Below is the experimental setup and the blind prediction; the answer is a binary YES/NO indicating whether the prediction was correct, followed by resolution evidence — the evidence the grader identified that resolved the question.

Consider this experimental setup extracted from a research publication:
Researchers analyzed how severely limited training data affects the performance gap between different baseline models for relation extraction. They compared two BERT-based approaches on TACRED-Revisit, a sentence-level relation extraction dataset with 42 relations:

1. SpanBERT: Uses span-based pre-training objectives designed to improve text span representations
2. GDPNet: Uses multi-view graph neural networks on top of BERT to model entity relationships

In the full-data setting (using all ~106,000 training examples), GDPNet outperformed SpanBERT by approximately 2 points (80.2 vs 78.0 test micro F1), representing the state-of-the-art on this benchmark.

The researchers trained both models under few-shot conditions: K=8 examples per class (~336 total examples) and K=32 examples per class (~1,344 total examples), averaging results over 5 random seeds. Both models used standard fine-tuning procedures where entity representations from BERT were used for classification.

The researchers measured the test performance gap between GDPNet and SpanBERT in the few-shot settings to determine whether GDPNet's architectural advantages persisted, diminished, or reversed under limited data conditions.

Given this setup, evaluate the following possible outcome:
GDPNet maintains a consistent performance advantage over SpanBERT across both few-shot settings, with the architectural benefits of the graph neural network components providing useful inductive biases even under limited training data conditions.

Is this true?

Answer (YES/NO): NO